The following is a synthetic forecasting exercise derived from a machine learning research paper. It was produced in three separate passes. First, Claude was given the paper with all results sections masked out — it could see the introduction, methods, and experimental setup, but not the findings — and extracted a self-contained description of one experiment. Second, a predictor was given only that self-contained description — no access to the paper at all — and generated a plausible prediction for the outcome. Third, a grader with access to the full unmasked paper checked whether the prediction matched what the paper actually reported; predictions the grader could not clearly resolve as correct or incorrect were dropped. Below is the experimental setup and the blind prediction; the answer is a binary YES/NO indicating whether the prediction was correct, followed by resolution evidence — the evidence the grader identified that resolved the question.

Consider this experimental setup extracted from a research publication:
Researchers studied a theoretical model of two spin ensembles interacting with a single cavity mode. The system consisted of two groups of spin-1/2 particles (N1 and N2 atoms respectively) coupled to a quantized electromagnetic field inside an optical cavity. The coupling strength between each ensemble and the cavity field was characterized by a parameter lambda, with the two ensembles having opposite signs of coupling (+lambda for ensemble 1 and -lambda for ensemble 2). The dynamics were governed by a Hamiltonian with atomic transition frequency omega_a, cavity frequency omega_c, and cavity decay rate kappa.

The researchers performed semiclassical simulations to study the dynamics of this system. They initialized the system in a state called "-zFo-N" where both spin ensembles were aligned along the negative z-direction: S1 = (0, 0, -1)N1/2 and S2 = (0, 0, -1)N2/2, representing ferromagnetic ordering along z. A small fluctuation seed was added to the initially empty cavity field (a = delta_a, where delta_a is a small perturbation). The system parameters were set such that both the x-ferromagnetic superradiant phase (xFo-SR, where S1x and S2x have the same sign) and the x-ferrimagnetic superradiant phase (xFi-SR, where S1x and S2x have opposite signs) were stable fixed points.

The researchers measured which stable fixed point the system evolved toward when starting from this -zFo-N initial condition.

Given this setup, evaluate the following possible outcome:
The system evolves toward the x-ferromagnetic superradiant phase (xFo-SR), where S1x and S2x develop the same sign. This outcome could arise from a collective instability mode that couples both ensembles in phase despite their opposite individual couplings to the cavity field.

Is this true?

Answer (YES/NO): NO